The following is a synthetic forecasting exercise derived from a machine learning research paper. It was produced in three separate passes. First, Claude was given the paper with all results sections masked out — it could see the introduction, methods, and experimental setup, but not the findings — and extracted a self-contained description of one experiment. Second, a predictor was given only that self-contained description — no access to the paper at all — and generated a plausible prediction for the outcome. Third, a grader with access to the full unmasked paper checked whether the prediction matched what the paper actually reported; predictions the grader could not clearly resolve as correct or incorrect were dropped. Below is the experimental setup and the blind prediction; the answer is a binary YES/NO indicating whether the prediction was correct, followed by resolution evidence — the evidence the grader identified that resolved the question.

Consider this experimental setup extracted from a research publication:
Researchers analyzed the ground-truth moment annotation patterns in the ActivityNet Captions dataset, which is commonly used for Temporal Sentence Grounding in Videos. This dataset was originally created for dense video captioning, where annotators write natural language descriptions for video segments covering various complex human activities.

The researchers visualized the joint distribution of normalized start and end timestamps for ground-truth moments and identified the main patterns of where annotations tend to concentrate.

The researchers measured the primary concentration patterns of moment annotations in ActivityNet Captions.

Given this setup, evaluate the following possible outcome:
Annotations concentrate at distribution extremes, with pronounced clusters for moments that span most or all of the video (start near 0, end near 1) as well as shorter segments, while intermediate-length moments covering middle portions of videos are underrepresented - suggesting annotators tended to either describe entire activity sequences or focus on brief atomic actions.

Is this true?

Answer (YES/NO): YES